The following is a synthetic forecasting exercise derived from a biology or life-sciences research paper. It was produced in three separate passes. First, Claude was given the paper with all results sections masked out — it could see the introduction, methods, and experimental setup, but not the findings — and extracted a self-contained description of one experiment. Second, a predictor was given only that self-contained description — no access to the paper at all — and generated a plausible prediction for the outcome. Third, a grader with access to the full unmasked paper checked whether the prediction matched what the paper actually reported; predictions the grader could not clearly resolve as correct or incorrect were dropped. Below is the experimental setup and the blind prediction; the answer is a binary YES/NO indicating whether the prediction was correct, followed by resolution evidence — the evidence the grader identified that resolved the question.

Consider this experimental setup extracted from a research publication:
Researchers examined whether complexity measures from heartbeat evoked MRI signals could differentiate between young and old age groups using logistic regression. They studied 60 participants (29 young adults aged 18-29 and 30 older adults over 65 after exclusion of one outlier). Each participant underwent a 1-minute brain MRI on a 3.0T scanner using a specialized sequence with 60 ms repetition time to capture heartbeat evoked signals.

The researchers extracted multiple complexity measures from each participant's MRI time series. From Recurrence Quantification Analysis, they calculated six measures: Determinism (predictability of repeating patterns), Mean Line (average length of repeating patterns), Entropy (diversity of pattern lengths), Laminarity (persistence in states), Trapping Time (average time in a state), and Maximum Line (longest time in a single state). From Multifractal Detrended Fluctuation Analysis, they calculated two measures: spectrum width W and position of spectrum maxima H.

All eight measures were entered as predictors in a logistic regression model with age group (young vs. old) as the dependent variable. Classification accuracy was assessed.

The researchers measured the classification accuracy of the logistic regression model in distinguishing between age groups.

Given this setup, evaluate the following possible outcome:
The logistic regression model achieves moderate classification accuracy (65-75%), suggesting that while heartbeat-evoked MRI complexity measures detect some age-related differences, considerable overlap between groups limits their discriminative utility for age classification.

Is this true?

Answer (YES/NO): NO